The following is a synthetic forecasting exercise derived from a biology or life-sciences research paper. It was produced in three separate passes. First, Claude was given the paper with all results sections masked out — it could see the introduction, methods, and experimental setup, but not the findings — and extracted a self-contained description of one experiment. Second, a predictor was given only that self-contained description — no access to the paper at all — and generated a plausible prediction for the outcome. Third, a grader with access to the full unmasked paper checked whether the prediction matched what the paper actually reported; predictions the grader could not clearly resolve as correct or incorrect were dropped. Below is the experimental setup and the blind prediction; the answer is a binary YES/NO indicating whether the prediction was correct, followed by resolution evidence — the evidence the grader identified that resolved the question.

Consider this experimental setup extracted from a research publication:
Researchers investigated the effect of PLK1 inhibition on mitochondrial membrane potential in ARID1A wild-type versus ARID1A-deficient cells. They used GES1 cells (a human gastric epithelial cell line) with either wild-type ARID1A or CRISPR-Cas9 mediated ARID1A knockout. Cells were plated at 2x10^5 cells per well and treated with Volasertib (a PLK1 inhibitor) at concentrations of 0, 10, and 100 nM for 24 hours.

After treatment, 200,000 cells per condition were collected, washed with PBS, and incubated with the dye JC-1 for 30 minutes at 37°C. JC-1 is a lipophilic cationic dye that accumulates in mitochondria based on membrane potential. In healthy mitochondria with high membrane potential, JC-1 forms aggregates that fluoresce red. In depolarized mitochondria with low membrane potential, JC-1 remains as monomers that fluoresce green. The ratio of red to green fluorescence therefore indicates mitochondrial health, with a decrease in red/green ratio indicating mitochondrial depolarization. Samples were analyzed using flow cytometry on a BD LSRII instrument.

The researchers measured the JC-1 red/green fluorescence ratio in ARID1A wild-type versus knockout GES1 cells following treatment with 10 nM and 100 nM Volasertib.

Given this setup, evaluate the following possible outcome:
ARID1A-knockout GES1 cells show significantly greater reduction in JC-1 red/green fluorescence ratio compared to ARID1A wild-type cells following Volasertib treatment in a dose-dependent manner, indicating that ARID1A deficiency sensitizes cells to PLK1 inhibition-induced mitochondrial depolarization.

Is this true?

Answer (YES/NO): YES